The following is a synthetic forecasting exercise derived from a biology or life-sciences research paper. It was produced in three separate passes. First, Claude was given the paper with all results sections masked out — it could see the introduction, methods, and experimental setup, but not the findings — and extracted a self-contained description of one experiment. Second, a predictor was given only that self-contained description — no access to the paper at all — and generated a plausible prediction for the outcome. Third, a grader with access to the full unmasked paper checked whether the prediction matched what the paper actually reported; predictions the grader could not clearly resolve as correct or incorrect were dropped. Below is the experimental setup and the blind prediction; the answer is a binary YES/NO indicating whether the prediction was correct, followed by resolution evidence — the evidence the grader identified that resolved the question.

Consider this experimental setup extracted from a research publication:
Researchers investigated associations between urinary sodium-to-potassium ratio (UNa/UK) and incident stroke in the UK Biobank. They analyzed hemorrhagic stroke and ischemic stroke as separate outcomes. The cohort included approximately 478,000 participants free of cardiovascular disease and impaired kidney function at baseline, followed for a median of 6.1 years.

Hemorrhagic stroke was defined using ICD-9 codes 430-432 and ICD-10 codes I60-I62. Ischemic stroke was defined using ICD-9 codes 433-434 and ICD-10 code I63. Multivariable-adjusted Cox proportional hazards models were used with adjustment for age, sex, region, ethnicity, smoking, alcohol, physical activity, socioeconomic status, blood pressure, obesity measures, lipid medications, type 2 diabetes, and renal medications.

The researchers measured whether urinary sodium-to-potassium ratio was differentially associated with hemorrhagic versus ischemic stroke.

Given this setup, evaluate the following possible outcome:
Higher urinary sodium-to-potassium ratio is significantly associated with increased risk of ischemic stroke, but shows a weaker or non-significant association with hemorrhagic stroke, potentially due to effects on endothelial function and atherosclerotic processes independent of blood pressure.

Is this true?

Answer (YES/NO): NO